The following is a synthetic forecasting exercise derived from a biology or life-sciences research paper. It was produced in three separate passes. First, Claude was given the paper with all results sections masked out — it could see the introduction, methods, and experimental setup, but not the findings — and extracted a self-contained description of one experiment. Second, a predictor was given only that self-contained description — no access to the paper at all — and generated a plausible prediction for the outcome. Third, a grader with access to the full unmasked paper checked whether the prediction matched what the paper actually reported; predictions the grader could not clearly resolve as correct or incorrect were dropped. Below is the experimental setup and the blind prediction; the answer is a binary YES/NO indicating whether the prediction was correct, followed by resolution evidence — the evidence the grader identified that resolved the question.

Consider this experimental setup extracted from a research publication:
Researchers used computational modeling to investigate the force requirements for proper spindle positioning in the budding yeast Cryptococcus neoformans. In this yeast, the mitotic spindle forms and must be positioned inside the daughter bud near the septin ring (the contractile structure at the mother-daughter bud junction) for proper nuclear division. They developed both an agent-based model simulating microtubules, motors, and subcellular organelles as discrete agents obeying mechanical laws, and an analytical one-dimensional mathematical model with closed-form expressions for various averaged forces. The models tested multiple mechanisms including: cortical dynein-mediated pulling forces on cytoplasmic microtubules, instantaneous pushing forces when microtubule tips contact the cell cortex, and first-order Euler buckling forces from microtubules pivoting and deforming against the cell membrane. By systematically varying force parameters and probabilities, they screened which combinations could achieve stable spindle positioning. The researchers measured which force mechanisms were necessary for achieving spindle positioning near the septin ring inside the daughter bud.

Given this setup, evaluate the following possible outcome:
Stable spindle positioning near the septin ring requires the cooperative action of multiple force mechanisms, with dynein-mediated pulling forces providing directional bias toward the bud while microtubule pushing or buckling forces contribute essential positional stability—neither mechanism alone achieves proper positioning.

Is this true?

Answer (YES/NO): NO